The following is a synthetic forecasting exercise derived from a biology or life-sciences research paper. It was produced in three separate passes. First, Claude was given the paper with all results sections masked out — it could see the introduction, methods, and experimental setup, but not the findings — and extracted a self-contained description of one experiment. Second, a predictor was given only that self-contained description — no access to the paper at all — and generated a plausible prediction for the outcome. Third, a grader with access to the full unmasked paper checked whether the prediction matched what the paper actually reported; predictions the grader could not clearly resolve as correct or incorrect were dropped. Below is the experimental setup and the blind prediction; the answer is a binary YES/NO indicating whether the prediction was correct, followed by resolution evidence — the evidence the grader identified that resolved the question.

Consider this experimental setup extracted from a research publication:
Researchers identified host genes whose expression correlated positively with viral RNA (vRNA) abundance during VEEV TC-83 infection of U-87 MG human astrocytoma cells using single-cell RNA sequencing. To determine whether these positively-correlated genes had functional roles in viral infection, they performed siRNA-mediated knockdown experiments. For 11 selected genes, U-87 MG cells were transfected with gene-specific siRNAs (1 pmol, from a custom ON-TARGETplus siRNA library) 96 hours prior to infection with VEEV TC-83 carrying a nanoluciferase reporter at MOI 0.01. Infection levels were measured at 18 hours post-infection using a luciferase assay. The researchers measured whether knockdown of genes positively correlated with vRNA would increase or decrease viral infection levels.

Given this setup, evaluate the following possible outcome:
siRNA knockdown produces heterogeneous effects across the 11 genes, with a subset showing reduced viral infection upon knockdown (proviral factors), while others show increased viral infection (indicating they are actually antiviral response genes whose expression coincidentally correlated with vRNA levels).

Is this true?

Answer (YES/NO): YES